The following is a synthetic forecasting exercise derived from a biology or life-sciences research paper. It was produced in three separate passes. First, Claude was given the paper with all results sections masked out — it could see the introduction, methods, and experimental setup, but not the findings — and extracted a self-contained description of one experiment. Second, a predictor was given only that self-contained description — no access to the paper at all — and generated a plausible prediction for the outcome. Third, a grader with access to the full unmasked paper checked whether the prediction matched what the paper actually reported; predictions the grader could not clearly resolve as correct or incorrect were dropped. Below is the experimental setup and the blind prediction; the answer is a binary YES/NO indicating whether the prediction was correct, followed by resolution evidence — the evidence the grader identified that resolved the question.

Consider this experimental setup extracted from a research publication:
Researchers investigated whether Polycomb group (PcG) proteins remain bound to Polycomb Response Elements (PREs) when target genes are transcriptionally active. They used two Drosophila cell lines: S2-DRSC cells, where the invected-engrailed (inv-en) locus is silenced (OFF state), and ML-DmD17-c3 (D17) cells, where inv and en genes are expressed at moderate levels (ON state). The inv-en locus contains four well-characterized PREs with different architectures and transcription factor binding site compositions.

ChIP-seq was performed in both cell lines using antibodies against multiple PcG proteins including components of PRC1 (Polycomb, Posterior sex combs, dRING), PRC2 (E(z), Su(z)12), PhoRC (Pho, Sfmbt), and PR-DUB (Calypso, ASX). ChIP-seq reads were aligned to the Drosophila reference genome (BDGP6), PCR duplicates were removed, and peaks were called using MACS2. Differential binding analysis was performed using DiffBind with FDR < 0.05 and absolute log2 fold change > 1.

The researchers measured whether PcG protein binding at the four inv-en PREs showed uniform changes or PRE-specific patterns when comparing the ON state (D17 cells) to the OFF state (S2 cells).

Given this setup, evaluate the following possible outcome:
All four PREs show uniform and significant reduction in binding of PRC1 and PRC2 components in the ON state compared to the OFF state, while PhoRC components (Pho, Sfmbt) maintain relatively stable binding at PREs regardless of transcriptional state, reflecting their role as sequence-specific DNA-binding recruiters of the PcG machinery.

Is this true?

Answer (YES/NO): NO